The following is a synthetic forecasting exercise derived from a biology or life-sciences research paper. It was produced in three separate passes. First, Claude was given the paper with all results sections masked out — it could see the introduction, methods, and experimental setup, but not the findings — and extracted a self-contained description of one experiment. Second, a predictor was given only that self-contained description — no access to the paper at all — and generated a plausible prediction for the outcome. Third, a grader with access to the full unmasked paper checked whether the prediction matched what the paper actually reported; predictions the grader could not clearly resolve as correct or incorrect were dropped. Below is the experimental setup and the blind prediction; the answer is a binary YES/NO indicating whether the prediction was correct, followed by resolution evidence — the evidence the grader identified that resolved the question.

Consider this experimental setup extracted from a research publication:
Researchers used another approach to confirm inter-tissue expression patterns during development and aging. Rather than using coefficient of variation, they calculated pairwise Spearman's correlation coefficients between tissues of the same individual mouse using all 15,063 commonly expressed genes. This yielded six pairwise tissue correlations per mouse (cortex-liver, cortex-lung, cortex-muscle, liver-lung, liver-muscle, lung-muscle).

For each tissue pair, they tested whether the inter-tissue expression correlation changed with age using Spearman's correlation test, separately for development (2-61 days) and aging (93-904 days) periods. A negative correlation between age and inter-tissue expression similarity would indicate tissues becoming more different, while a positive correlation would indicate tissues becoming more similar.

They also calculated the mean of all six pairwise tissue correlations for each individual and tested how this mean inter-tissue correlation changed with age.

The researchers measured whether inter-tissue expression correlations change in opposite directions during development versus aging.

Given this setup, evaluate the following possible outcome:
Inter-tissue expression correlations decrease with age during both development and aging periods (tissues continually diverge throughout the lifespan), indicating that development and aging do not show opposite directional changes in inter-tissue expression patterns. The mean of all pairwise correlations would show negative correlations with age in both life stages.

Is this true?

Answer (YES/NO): NO